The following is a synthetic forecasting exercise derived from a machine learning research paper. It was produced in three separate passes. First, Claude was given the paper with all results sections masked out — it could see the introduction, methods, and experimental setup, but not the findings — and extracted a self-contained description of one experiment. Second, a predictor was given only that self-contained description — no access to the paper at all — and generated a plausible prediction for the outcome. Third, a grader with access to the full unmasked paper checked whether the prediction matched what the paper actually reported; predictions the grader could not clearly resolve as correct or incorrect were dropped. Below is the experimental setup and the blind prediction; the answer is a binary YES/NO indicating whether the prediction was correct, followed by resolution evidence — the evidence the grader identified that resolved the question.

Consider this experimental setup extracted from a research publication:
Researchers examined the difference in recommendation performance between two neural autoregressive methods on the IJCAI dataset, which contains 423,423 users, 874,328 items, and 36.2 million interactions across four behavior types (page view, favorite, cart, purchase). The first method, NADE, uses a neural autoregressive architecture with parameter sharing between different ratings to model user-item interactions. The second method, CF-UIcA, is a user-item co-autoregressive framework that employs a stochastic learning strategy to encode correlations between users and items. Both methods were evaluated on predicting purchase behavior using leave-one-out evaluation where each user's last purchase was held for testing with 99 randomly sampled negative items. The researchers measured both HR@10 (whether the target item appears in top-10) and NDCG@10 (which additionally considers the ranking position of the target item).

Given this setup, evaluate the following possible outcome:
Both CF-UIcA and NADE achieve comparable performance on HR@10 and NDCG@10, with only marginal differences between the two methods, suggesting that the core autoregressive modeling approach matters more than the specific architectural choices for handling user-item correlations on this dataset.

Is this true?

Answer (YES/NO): NO